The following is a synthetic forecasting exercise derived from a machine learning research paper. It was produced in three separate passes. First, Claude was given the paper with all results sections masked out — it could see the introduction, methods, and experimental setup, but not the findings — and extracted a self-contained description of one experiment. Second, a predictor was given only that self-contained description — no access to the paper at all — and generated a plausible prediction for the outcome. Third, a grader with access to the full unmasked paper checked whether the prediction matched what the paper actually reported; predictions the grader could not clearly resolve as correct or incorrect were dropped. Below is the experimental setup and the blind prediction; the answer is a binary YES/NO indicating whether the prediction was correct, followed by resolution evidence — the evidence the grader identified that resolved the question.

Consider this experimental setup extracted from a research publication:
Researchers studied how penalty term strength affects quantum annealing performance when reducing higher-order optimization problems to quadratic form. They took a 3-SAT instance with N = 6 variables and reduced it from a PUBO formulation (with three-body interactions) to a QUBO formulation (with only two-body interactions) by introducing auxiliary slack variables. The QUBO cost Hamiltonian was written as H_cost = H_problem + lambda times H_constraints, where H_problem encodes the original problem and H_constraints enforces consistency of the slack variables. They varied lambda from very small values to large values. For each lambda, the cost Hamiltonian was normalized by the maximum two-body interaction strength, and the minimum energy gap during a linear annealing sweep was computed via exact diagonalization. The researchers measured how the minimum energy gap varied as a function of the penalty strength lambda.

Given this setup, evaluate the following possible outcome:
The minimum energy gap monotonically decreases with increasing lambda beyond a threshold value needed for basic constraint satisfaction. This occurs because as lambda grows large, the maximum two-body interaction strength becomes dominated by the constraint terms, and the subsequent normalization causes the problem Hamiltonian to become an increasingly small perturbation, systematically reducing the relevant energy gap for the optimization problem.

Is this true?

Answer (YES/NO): NO